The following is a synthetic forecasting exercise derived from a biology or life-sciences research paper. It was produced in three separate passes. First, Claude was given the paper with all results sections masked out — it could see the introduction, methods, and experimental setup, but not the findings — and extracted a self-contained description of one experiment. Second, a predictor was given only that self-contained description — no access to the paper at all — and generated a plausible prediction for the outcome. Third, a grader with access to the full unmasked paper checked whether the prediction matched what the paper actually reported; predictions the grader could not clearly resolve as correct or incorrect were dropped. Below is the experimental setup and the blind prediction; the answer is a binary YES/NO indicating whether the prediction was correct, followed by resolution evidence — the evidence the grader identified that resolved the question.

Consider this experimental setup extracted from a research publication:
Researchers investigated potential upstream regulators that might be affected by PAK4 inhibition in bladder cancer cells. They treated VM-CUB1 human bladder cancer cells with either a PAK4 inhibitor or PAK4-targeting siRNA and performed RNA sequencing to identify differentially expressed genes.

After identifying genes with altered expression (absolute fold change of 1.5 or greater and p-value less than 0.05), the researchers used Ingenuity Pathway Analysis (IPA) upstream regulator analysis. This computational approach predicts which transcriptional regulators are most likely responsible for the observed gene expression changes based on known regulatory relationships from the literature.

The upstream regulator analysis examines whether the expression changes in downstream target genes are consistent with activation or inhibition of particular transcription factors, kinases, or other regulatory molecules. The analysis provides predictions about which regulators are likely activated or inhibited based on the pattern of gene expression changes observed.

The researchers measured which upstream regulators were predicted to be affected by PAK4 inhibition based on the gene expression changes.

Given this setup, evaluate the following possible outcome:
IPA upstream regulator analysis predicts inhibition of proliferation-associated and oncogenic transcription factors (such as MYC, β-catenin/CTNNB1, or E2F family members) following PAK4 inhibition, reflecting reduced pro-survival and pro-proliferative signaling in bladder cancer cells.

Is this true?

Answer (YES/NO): NO